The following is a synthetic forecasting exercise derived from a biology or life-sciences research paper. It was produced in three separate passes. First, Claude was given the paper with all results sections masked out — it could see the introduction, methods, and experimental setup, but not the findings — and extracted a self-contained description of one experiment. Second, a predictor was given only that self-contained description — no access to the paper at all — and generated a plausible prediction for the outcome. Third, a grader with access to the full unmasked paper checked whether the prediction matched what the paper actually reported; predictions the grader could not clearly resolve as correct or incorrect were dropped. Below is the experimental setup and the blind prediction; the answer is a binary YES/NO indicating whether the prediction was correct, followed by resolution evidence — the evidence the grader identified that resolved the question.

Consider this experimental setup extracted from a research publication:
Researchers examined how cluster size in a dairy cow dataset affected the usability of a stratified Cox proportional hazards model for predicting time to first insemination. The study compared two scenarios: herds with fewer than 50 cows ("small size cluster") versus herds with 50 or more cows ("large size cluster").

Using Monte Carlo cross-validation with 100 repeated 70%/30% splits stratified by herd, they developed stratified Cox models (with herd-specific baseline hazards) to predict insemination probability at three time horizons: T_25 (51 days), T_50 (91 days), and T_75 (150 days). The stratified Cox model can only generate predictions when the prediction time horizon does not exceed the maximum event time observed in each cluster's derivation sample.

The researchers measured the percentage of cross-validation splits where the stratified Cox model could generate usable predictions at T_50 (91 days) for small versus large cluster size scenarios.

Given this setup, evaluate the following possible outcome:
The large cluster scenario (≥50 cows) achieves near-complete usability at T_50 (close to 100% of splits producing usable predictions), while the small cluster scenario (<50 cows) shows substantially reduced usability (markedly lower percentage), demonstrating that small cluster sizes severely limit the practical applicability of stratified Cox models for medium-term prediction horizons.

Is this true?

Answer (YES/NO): NO